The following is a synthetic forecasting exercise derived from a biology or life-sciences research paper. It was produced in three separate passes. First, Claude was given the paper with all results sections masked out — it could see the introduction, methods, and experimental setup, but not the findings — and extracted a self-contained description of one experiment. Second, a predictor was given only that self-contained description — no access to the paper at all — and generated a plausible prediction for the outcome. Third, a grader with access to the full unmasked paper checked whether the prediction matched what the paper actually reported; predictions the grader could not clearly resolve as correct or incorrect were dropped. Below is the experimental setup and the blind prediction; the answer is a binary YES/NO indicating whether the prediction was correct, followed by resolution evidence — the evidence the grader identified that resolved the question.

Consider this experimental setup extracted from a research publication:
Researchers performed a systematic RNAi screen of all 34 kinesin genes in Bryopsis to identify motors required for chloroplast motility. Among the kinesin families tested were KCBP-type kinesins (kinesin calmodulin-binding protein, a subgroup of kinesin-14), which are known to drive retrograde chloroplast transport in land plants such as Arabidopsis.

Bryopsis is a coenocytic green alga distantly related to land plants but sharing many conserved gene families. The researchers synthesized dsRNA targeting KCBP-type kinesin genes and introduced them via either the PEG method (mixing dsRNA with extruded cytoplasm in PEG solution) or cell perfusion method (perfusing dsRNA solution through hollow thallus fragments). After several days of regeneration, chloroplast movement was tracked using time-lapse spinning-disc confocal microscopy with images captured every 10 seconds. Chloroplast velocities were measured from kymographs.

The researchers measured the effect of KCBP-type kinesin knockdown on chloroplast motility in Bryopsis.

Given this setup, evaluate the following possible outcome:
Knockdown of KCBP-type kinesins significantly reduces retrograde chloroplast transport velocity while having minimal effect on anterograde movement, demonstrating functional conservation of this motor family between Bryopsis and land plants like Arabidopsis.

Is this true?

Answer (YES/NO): NO